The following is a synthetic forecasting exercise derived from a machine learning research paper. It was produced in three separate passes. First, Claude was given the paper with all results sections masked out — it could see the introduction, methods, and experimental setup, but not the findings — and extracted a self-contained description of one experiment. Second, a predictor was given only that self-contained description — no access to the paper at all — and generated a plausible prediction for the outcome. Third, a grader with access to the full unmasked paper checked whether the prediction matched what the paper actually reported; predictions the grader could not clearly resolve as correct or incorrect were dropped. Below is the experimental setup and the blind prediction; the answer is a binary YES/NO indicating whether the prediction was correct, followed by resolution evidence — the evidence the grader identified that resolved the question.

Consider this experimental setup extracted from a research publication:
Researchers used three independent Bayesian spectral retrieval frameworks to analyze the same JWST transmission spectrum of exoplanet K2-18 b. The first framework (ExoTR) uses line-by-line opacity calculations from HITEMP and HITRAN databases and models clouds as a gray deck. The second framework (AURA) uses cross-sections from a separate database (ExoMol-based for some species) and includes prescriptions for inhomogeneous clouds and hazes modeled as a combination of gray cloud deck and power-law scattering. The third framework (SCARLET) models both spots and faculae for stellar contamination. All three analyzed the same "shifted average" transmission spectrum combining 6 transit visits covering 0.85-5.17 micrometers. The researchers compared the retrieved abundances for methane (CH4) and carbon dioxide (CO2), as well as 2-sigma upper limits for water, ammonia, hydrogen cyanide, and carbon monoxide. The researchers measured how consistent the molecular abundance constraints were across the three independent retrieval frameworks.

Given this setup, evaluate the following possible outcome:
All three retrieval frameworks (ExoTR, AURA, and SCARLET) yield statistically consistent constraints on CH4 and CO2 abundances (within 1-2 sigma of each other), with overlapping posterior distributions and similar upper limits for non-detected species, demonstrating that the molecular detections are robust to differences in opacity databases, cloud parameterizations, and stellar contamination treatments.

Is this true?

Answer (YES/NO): YES